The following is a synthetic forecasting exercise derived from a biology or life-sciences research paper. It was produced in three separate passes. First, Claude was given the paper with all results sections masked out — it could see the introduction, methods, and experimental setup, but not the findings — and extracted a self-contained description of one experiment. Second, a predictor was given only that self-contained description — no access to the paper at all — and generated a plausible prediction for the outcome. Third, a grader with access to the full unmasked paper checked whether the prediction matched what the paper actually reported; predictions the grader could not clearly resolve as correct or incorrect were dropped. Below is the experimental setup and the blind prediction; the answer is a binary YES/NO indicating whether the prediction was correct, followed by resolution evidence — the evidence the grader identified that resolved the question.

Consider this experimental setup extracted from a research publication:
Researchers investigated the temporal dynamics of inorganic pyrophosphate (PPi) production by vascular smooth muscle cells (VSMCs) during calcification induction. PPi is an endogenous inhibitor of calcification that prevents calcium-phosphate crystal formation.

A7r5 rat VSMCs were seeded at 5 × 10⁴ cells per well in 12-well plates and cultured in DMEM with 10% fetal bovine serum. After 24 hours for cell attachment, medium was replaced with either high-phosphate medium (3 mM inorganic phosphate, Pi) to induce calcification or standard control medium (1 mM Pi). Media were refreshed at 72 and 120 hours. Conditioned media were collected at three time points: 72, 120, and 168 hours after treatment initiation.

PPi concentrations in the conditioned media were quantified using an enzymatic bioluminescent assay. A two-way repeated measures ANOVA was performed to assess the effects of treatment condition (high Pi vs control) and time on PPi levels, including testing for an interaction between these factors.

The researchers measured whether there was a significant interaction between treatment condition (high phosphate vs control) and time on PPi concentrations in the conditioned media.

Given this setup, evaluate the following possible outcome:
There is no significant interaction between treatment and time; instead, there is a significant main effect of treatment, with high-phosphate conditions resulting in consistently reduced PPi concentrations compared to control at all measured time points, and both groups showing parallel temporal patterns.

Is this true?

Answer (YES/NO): NO